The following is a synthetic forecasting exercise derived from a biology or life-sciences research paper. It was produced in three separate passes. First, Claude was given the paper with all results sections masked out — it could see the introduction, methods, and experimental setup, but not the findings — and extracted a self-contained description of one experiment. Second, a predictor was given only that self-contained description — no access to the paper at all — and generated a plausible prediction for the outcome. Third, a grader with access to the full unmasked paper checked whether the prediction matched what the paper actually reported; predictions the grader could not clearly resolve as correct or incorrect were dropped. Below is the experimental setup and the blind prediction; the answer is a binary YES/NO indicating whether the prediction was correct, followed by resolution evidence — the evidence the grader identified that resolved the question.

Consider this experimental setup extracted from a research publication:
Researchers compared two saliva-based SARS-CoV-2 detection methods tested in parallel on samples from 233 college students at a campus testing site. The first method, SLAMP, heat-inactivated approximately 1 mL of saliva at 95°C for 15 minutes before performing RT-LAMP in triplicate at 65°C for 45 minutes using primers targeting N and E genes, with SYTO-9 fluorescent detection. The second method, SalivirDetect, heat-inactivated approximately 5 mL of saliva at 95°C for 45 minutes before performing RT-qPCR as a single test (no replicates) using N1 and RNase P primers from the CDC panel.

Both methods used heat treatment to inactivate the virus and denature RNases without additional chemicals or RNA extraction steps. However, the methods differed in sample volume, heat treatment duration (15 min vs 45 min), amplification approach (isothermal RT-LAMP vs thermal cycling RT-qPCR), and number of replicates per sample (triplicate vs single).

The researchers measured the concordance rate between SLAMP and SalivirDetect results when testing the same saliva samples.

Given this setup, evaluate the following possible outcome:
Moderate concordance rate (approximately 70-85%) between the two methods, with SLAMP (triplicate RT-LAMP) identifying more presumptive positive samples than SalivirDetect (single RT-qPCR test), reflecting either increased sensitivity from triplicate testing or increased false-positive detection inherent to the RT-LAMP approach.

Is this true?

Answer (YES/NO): NO